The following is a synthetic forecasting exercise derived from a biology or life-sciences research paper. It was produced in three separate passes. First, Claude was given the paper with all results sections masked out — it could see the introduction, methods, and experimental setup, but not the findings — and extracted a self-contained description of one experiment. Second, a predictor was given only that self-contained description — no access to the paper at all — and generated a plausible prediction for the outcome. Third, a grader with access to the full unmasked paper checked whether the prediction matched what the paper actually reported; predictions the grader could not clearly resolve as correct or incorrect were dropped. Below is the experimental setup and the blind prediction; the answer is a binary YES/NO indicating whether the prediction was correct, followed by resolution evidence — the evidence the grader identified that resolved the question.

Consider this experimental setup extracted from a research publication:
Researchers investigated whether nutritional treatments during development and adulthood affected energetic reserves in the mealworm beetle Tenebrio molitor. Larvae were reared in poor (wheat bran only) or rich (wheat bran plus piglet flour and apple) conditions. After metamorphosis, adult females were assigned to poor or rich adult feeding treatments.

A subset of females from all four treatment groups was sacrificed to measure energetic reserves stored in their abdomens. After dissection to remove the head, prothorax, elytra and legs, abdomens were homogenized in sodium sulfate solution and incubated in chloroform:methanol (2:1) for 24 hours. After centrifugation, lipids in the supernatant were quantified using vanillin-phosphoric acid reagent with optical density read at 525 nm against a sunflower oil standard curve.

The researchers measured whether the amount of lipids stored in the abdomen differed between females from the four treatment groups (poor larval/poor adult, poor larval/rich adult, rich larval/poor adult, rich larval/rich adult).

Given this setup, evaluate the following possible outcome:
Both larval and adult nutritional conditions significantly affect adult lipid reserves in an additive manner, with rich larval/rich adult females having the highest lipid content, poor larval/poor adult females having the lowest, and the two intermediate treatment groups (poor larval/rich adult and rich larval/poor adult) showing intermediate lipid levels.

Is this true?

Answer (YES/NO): NO